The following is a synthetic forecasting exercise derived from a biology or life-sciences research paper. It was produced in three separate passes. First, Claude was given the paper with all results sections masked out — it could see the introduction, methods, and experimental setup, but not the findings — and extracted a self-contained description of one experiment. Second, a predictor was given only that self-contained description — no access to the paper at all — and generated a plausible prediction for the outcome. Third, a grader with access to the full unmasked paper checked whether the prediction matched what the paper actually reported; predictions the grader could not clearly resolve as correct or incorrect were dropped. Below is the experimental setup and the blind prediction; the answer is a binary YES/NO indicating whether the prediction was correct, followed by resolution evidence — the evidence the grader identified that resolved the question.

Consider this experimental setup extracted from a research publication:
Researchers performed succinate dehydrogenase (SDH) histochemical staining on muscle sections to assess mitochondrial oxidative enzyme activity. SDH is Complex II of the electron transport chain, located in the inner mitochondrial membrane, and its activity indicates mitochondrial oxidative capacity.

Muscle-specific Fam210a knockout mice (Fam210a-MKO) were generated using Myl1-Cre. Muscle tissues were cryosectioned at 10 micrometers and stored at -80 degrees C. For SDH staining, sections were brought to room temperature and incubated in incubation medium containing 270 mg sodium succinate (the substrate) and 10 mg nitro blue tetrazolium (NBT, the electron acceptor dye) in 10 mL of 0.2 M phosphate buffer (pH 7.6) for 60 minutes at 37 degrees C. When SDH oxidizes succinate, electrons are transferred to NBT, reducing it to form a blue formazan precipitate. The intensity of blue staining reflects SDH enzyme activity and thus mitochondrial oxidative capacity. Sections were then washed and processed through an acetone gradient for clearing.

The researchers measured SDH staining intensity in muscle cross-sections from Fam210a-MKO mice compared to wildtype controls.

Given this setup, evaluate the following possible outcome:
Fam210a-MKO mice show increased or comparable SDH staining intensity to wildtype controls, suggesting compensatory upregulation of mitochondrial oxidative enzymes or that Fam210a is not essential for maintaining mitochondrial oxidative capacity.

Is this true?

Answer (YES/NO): NO